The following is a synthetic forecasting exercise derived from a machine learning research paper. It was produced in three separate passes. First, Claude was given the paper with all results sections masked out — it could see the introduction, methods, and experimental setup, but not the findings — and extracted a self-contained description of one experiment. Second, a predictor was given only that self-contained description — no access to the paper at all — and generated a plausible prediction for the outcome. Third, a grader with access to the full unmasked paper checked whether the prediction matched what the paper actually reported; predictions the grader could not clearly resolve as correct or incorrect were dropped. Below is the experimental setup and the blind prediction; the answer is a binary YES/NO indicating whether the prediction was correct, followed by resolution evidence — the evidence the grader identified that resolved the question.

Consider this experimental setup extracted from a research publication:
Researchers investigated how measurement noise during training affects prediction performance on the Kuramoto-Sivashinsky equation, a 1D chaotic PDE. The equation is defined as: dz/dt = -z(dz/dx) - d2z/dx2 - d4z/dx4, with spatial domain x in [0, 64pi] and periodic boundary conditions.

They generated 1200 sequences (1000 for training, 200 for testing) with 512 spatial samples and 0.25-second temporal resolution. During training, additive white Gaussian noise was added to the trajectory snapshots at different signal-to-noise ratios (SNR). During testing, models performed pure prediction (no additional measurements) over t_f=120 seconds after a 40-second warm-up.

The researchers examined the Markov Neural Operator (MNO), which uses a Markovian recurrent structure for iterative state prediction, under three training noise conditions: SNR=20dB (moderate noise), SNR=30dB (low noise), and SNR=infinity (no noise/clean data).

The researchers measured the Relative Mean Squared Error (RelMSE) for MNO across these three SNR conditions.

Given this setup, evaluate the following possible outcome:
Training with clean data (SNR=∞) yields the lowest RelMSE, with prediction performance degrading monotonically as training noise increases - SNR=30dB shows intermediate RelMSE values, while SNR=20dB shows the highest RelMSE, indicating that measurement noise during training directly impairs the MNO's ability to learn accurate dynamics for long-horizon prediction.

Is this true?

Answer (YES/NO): YES